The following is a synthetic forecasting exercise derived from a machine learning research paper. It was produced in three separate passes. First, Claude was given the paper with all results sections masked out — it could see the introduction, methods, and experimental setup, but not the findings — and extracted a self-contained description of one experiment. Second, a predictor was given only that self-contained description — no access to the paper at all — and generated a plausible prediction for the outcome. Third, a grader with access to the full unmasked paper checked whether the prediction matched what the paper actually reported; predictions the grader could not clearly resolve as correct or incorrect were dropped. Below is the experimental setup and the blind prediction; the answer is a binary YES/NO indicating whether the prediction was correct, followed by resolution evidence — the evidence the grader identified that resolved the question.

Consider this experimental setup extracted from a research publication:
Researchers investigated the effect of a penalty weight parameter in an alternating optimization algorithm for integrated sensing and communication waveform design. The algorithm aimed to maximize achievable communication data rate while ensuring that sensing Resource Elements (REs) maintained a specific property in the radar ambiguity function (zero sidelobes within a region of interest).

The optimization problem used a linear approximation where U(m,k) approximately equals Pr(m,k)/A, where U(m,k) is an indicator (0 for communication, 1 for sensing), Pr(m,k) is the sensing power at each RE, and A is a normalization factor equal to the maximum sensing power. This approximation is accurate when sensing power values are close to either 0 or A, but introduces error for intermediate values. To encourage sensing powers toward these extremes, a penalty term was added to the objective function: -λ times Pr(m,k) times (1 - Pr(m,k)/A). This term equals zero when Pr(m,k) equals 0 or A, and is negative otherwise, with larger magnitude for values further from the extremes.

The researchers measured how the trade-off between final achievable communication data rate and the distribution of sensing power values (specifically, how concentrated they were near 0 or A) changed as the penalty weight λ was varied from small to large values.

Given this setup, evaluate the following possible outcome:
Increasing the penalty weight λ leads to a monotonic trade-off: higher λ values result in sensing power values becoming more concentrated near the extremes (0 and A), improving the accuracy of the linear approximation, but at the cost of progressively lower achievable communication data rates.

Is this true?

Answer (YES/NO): NO